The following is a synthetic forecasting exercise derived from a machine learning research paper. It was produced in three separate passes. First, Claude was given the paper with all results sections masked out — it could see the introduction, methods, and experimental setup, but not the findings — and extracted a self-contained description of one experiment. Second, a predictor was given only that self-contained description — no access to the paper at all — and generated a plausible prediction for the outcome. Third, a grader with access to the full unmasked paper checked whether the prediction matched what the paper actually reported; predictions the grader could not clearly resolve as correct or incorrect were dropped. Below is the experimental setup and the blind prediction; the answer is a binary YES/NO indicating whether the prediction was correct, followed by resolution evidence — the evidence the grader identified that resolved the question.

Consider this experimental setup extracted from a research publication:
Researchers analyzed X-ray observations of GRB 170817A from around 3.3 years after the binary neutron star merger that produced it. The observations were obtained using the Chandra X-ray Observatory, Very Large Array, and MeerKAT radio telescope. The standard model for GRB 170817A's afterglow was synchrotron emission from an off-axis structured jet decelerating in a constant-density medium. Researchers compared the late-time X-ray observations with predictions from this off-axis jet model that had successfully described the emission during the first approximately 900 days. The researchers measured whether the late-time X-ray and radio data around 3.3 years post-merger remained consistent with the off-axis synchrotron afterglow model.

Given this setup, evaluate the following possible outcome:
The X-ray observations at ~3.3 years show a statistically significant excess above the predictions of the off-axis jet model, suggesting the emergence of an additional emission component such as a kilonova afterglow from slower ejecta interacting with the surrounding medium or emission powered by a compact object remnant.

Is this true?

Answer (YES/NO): YES